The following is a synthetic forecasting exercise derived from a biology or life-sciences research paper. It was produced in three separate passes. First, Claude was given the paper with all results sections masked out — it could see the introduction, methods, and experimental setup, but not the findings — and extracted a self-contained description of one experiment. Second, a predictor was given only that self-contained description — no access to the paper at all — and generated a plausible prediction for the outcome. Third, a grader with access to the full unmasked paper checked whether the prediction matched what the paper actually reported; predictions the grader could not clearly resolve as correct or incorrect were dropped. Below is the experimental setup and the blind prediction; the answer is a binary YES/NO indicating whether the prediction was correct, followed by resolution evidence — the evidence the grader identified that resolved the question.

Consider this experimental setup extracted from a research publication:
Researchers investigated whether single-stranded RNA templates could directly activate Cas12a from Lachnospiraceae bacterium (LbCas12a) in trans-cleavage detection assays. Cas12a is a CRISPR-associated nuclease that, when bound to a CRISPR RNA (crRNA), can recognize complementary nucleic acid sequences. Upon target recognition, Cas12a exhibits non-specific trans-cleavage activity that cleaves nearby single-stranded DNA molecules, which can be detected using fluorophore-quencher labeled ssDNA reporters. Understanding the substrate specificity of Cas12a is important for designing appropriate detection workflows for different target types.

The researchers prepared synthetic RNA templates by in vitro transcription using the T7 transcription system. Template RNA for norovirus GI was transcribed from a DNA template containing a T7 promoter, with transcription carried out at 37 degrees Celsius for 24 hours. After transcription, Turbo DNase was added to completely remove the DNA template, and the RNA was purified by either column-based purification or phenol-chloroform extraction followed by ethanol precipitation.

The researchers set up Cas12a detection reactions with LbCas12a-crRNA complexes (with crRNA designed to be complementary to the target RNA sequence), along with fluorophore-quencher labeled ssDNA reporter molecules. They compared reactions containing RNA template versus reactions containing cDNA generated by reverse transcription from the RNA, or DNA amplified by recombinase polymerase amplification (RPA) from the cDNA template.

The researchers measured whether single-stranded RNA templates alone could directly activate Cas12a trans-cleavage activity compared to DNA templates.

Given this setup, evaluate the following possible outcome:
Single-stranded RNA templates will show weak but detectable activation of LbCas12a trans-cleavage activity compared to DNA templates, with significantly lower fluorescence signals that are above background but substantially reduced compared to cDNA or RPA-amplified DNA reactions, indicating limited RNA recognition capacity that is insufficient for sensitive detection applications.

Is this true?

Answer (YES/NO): NO